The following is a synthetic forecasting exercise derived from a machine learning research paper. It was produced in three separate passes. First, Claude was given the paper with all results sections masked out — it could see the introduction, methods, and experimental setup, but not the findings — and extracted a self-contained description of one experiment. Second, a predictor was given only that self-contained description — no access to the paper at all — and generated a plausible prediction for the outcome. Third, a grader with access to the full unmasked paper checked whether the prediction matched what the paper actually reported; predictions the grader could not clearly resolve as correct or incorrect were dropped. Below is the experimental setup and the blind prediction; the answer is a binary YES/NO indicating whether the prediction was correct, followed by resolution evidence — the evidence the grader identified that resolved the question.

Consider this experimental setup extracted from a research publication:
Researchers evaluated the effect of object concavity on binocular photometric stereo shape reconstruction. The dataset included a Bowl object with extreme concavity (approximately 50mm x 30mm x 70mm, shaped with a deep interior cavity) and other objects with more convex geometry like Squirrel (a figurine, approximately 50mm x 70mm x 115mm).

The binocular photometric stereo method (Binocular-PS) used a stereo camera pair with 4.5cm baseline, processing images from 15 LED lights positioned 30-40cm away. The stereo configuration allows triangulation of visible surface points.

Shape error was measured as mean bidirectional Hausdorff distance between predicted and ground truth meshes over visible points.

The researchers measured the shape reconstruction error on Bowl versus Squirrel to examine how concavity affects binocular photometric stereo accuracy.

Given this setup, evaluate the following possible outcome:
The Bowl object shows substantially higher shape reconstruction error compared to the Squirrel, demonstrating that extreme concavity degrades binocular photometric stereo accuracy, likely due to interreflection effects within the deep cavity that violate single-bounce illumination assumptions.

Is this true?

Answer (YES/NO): YES